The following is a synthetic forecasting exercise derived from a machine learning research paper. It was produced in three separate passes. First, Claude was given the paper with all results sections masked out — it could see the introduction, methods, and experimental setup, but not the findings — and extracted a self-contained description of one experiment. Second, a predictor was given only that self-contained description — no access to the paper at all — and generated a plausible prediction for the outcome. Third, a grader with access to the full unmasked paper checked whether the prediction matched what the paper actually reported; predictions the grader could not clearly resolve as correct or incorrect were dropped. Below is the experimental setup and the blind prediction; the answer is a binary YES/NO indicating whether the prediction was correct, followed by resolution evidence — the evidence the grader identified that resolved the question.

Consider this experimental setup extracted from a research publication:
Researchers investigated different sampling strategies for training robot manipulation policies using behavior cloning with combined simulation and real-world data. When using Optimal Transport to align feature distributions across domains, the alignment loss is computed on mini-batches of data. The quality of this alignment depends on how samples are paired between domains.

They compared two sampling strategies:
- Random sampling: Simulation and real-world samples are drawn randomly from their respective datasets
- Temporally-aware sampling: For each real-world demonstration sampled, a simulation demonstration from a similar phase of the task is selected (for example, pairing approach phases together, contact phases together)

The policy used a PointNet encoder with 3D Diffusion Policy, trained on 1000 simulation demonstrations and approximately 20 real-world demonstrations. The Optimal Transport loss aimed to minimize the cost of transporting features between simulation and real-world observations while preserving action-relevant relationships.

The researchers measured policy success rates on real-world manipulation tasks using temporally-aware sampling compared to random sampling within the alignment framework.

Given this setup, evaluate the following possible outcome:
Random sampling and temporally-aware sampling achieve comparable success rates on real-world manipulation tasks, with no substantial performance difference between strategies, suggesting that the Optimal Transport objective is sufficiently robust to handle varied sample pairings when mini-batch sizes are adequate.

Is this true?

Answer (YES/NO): NO